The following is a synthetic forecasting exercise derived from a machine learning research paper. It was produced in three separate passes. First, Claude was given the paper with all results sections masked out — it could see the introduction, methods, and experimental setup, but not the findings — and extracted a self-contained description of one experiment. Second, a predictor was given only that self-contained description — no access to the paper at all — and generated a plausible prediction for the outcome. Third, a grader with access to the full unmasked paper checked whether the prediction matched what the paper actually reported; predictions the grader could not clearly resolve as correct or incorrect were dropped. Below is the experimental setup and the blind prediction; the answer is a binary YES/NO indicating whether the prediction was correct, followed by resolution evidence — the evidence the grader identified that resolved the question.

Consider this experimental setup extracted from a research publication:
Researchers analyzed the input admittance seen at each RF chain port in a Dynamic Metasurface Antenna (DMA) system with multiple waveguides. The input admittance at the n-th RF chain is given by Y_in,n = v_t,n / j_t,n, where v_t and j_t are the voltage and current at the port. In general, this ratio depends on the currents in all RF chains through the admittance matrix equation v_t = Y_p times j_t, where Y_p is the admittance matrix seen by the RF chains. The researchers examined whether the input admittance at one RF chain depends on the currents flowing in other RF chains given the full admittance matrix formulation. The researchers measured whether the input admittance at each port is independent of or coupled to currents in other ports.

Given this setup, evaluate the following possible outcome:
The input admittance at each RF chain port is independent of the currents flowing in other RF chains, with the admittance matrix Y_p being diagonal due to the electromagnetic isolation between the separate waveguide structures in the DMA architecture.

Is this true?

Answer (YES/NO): NO